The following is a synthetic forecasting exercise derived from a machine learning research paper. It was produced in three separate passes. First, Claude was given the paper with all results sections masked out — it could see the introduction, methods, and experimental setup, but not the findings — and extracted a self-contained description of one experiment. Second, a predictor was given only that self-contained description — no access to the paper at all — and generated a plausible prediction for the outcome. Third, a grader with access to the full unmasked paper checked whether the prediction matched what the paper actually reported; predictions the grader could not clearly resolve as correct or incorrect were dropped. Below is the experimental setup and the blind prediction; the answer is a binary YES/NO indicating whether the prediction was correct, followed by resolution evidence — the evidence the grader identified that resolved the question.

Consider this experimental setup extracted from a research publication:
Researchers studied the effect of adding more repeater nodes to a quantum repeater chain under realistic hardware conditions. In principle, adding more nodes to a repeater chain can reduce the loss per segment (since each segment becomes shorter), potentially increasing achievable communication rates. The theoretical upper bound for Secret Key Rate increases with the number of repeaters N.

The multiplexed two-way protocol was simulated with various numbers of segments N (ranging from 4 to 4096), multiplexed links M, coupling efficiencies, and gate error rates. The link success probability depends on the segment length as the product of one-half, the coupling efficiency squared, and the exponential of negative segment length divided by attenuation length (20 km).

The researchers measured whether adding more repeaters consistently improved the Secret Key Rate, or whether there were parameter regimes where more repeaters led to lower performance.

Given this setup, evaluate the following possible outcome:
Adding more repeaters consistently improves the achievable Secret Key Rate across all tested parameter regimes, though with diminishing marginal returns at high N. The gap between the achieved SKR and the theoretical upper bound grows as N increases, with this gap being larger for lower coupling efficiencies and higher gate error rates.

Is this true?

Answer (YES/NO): NO